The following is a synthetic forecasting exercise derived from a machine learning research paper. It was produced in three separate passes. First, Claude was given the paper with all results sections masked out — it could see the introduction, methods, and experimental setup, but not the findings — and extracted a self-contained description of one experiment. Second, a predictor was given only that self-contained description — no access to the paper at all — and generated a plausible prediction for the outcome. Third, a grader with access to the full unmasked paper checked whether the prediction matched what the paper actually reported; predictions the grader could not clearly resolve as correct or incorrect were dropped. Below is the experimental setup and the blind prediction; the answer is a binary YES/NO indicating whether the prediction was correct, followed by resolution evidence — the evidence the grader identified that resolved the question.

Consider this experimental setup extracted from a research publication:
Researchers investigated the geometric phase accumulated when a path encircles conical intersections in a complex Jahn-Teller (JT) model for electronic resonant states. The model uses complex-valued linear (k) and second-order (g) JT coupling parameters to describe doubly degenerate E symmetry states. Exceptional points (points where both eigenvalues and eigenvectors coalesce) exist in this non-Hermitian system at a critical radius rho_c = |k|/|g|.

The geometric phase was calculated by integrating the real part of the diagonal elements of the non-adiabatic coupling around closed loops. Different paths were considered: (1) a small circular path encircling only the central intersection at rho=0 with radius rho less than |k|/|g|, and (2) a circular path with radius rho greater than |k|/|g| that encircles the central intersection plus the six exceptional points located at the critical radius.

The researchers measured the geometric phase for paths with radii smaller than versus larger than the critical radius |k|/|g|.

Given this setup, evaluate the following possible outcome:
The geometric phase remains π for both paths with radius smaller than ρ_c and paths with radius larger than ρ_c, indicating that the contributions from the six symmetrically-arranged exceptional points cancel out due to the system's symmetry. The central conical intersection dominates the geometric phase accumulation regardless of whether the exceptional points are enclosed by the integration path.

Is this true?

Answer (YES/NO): NO